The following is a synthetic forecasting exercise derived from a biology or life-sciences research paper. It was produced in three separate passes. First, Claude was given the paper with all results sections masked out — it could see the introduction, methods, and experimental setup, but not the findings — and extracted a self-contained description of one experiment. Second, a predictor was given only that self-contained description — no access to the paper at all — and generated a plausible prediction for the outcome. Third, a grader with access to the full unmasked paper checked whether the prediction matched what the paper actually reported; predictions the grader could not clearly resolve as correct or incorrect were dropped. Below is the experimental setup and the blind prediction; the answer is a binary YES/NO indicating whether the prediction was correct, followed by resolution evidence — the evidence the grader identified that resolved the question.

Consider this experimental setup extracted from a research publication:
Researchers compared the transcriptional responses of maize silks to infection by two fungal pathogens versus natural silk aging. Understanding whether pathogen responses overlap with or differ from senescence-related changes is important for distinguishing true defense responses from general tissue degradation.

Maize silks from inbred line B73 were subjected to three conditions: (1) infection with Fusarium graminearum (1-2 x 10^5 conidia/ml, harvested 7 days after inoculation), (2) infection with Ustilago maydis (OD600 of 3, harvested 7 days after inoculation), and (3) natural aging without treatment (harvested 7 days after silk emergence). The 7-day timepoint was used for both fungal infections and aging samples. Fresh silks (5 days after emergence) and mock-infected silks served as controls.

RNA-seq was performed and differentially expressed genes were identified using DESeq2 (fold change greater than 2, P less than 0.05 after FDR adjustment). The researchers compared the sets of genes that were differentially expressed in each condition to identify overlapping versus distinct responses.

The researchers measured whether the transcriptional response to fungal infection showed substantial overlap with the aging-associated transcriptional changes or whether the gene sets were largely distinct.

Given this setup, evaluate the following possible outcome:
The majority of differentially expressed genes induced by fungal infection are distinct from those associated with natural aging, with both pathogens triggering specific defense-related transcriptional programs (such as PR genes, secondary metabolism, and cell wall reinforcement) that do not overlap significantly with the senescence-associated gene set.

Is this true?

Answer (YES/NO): YES